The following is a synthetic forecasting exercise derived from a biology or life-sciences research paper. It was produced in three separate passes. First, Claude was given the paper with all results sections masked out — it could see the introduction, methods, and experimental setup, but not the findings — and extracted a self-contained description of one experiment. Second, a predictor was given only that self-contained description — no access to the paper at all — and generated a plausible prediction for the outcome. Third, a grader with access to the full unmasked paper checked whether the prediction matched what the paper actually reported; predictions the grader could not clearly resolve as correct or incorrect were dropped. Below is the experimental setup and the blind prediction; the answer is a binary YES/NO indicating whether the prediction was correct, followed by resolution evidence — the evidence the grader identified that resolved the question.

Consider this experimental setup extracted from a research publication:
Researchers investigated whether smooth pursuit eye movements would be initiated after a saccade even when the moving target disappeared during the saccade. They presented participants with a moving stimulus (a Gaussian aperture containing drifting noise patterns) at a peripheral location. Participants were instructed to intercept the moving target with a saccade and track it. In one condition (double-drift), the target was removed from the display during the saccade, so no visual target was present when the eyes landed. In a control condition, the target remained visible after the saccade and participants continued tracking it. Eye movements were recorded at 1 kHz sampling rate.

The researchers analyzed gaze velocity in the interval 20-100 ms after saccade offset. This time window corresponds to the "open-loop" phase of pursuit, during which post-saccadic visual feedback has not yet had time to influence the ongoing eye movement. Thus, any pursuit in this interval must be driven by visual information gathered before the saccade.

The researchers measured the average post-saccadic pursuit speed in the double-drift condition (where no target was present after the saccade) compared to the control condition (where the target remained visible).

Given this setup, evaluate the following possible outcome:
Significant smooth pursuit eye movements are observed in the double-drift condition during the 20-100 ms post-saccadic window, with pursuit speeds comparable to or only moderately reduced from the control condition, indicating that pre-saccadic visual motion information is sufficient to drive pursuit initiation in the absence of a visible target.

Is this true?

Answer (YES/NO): YES